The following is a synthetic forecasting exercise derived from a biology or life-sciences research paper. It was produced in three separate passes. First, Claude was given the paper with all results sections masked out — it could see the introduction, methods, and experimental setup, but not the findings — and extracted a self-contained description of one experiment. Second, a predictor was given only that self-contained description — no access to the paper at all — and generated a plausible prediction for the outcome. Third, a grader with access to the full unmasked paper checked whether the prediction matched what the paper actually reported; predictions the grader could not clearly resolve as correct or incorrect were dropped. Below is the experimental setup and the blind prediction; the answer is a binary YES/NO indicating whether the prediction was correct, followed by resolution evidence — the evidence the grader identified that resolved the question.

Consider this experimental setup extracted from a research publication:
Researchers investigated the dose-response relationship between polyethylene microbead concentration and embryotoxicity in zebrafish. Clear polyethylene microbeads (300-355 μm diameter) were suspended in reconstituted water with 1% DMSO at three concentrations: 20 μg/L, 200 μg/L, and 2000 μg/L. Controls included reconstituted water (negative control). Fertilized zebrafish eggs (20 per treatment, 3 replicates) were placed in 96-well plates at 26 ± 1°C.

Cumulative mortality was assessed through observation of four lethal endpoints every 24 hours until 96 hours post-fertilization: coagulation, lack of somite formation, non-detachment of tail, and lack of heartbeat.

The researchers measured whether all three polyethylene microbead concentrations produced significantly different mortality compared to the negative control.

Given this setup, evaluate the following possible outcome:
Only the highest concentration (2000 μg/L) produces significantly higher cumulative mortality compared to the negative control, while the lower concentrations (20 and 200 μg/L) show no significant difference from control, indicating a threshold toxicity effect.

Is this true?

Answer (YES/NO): NO